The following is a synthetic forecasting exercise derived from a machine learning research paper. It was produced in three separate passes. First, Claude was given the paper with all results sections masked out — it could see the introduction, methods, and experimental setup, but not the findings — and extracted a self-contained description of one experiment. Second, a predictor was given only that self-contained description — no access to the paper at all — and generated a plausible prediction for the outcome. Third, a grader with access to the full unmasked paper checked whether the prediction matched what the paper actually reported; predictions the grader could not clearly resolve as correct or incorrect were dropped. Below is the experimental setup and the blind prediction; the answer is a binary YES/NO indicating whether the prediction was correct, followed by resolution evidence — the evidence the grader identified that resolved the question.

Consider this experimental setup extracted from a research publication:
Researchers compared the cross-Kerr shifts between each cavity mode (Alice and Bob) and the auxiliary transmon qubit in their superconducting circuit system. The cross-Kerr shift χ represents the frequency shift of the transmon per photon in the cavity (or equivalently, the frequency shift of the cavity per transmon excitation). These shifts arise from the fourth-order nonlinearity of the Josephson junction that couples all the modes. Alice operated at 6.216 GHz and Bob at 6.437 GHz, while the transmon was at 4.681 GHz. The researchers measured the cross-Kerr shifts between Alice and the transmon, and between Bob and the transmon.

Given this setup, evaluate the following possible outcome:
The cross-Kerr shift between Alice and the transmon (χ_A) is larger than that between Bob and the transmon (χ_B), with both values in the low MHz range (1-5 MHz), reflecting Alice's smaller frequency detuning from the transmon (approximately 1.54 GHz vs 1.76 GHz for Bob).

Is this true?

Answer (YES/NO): NO